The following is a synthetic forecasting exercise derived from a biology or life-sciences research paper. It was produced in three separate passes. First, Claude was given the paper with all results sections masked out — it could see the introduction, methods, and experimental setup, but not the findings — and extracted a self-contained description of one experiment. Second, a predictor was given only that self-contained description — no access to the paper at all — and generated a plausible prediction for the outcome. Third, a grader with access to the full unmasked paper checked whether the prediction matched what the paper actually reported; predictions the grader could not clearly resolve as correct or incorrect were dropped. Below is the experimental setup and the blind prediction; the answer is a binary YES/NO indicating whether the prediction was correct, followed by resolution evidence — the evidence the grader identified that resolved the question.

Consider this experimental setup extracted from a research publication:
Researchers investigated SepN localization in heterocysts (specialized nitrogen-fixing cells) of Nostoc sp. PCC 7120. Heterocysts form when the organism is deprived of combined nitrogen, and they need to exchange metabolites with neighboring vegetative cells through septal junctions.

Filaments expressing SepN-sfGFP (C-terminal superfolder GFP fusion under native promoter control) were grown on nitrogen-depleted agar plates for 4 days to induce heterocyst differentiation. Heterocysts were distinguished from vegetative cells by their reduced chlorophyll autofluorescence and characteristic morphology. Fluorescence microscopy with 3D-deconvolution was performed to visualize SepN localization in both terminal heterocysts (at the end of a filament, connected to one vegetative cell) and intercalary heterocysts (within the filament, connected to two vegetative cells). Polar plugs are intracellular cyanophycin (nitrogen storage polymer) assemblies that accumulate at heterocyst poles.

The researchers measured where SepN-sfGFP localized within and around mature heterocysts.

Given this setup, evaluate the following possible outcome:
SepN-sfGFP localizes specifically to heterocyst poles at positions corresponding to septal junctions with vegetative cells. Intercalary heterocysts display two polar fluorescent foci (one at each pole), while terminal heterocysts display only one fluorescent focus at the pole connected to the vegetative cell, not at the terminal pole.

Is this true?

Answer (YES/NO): YES